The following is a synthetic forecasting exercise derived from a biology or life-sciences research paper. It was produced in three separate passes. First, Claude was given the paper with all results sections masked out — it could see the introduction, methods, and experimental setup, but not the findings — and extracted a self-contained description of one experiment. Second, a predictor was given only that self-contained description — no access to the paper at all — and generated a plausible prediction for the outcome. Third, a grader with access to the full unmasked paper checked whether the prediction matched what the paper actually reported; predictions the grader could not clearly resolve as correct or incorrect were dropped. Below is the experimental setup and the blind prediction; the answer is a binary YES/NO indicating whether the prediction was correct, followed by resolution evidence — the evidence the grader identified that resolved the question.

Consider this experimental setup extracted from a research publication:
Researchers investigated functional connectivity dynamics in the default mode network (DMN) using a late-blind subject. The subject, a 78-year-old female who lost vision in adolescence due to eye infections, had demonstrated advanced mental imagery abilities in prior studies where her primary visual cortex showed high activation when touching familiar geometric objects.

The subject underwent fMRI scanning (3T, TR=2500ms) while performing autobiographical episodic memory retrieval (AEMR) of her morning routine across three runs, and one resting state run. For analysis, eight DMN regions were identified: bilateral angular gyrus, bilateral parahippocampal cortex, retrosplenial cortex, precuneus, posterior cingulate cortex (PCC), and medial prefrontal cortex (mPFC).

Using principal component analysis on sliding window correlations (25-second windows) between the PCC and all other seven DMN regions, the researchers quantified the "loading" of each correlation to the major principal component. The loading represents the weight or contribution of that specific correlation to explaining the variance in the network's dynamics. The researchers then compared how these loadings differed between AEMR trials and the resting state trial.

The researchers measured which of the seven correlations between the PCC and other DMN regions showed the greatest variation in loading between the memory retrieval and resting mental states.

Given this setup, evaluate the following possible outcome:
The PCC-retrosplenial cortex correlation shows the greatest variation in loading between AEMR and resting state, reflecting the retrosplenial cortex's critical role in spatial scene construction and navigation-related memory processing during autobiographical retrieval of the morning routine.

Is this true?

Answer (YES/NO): NO